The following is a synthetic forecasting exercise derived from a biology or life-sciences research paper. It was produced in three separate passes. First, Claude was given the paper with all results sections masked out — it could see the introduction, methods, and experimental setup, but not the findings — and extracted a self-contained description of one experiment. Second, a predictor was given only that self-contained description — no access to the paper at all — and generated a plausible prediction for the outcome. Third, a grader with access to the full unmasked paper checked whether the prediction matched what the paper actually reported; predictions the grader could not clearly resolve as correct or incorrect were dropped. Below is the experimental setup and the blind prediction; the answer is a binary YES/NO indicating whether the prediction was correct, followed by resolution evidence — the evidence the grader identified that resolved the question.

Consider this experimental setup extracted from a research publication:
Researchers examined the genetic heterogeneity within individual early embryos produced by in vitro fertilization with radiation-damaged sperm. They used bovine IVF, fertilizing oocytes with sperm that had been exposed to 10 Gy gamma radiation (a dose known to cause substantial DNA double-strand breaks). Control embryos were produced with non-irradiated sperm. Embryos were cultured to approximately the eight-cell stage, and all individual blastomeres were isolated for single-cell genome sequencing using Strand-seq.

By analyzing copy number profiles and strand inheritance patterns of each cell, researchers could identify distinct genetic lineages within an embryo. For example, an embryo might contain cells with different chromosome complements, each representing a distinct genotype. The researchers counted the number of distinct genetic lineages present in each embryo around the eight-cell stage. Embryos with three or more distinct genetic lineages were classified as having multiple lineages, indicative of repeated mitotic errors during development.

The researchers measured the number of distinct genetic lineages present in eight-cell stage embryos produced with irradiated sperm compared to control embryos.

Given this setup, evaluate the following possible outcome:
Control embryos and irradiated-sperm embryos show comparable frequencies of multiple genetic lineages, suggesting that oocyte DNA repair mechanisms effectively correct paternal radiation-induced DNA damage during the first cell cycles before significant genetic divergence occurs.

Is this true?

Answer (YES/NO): NO